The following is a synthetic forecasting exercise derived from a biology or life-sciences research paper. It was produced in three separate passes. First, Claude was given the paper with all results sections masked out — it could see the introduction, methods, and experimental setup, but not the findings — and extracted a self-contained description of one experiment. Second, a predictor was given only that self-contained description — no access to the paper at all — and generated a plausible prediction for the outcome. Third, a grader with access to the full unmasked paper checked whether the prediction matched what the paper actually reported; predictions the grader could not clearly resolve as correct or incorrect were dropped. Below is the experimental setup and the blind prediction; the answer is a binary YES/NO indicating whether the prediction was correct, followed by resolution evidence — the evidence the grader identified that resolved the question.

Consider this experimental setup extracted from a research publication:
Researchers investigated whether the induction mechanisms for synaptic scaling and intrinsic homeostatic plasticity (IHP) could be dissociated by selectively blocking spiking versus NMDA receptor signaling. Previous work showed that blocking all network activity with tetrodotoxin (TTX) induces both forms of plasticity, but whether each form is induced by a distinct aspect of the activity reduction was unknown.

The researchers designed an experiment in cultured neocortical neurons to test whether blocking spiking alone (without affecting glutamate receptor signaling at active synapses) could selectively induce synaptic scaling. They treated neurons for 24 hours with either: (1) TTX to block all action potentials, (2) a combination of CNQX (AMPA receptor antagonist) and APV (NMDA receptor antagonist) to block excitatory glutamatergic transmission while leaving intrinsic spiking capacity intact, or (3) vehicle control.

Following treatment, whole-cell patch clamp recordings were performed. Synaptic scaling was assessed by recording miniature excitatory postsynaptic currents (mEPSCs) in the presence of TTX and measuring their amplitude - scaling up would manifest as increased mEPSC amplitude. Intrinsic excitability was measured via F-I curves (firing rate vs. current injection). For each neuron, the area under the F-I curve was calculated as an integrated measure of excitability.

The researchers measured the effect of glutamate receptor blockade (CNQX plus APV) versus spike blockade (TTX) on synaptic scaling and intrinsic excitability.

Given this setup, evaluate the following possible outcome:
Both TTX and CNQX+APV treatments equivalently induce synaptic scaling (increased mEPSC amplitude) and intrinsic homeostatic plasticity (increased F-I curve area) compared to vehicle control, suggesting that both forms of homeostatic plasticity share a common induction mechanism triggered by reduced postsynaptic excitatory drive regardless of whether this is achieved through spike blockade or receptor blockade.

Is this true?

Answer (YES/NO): NO